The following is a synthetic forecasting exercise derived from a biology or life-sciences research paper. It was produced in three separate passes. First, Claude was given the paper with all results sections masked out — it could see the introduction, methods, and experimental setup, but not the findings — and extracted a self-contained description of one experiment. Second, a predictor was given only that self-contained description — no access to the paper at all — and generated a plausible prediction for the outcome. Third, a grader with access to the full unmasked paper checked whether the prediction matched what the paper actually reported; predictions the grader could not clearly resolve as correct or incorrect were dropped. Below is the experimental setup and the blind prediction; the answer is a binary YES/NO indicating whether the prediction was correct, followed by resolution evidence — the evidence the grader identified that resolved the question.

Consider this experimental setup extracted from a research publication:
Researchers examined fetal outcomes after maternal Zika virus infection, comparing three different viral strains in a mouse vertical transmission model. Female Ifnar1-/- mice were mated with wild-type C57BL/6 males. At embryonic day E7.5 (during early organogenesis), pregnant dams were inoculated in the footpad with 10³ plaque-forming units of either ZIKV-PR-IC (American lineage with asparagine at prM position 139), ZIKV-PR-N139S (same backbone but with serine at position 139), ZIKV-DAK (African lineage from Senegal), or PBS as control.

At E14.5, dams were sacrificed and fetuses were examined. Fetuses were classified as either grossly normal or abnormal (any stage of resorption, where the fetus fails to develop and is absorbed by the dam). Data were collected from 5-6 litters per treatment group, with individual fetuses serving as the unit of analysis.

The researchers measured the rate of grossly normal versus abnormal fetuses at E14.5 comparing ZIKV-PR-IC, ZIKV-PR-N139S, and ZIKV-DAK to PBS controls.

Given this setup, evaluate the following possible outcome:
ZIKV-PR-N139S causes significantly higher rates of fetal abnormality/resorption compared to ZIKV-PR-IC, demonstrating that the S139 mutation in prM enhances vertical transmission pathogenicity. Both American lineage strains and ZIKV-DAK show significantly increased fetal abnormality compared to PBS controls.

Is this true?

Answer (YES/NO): NO